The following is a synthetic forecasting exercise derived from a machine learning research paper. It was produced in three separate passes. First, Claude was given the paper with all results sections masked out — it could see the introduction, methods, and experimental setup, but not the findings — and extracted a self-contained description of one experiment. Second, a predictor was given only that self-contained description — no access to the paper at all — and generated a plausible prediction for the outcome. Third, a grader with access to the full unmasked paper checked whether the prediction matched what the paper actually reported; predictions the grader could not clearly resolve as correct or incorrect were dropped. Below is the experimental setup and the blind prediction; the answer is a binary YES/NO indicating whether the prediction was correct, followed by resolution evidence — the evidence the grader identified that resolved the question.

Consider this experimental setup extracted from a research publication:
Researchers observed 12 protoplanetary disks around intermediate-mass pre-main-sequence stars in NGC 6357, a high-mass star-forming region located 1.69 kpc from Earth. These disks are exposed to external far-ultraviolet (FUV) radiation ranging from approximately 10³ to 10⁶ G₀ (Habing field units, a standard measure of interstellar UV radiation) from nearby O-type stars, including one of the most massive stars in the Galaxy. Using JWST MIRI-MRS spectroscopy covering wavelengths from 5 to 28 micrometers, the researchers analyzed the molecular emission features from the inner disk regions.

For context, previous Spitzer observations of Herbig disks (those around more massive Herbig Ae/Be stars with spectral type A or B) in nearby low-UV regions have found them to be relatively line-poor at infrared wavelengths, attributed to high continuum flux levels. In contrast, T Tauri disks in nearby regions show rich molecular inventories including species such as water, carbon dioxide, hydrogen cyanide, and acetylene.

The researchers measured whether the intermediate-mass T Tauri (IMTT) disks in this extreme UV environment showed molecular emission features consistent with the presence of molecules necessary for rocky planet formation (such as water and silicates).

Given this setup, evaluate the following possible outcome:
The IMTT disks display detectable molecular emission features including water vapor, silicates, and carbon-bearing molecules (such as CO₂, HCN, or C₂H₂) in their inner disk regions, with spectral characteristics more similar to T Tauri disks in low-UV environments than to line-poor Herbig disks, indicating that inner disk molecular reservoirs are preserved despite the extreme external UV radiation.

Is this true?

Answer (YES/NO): YES